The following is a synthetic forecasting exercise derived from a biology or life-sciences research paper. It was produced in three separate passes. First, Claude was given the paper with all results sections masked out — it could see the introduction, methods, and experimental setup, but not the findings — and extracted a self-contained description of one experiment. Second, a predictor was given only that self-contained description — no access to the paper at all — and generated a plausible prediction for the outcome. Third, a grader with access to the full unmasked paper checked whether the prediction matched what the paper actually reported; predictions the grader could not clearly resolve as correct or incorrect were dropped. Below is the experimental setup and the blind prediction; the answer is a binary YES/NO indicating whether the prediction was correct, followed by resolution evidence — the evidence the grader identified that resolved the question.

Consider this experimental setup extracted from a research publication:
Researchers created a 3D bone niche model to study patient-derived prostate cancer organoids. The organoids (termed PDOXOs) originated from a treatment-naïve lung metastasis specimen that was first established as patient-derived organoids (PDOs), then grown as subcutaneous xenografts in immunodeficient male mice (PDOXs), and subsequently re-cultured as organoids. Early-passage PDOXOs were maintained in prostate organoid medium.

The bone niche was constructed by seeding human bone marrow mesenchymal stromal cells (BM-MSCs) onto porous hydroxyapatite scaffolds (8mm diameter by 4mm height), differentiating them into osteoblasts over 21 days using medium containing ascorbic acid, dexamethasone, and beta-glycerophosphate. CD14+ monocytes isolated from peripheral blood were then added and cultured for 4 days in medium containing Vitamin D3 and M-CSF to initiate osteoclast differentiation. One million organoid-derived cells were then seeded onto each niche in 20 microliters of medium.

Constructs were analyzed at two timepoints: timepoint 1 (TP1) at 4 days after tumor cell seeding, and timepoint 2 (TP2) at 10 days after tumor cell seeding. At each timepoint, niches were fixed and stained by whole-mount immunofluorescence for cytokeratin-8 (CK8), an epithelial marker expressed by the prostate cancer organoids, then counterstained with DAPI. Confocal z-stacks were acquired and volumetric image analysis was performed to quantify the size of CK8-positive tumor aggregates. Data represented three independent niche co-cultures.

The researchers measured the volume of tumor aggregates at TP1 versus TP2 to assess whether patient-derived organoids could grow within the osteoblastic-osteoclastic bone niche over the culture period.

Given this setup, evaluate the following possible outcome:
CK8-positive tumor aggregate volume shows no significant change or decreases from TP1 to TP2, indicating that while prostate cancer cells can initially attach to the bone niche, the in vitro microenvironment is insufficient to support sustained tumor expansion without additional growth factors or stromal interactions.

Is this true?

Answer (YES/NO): NO